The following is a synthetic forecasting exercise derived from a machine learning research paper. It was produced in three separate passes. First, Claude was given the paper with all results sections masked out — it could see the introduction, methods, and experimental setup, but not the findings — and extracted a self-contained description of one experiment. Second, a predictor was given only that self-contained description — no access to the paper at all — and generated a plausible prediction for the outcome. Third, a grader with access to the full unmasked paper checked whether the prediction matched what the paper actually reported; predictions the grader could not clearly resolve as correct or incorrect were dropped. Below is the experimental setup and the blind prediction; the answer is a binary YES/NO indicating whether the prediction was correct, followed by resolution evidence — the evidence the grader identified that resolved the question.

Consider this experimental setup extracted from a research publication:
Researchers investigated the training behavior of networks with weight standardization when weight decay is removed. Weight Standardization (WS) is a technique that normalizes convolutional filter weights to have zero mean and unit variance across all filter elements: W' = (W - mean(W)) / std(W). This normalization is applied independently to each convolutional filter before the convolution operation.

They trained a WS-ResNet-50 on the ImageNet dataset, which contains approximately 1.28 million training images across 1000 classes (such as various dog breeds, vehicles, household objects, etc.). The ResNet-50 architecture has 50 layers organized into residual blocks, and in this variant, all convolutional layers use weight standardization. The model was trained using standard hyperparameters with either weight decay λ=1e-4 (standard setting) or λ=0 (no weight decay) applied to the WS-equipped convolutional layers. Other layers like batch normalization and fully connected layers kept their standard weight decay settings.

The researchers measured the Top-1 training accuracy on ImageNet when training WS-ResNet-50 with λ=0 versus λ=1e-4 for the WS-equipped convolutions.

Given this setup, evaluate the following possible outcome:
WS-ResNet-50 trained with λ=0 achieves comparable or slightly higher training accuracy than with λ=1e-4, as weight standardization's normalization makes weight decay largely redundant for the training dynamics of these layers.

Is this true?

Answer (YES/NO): NO